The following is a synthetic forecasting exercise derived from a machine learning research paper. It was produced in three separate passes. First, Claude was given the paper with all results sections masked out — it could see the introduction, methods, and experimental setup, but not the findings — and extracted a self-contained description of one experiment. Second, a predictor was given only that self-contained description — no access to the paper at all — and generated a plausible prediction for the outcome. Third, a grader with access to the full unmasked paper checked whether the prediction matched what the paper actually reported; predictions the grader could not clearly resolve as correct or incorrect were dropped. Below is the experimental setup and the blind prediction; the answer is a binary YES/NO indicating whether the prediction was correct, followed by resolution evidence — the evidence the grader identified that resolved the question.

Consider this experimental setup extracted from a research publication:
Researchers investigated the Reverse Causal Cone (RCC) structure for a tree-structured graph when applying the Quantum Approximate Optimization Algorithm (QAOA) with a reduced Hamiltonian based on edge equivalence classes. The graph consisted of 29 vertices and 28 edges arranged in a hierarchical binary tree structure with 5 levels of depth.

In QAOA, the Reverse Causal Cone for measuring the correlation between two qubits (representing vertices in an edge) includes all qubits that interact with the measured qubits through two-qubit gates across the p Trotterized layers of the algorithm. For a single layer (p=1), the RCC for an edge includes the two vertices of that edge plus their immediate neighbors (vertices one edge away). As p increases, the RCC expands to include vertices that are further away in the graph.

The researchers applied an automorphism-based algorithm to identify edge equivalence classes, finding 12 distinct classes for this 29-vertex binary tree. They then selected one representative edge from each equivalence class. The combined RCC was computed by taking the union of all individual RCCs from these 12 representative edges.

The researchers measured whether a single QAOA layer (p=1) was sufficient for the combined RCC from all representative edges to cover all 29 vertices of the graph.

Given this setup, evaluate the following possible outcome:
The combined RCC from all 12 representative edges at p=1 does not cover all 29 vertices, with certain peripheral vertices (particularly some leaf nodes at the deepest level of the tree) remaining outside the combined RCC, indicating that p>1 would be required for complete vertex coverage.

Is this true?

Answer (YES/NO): YES